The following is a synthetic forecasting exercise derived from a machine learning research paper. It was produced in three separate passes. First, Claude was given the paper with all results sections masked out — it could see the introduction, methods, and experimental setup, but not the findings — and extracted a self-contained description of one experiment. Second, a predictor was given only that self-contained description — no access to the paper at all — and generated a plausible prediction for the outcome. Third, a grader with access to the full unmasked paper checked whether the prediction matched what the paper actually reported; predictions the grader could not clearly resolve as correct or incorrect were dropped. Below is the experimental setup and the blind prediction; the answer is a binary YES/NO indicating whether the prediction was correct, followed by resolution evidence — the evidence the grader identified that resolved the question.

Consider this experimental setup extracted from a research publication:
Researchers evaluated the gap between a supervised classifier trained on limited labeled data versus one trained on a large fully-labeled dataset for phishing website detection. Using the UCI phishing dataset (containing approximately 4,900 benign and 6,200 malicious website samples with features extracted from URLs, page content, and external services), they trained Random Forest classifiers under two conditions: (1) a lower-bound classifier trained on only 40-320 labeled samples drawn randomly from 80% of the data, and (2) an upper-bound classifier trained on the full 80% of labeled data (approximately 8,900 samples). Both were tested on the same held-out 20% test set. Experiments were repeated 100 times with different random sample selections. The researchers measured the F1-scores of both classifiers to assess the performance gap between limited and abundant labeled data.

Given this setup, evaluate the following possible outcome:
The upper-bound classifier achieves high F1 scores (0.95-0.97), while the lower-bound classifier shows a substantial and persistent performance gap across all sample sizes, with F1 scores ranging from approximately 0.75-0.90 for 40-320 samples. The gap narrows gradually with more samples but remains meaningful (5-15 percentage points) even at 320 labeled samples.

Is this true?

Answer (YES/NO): NO